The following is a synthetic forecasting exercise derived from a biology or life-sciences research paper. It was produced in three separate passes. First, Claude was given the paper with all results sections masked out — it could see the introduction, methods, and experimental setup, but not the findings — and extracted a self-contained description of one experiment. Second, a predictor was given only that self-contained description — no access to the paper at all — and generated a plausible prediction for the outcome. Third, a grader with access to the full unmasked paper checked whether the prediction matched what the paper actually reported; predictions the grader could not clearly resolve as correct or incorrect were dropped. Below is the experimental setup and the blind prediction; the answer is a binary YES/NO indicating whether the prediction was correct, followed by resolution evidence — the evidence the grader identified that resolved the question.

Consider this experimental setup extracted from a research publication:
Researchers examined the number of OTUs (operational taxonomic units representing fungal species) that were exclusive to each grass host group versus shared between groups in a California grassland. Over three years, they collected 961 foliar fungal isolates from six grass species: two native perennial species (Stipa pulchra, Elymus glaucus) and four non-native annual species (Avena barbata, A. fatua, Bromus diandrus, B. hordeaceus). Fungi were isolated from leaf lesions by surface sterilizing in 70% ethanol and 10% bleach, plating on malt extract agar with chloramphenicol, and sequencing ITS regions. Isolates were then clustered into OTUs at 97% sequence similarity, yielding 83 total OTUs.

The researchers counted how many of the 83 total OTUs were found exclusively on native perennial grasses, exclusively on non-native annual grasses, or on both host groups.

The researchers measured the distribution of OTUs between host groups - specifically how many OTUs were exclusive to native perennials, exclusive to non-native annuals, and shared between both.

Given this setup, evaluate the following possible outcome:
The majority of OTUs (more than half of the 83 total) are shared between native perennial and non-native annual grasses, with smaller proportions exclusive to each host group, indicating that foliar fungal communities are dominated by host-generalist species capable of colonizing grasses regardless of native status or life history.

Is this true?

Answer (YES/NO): NO